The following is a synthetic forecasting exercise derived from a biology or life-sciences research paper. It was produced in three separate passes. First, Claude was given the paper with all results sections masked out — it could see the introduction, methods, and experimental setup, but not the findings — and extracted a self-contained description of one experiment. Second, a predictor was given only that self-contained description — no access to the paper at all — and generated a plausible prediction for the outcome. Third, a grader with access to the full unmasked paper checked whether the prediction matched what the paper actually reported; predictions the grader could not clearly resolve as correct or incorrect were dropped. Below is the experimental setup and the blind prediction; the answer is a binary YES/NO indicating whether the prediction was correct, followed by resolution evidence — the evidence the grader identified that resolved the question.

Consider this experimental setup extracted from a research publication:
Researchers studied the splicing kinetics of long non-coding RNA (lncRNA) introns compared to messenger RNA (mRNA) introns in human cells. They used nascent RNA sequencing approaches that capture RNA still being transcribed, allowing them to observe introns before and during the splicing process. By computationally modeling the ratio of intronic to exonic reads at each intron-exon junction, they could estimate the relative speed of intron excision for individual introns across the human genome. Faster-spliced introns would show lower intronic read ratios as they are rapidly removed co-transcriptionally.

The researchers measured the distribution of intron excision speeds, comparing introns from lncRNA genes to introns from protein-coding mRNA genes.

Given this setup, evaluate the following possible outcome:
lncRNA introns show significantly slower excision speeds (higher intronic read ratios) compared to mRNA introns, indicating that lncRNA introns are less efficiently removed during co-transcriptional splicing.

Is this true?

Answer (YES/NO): YES